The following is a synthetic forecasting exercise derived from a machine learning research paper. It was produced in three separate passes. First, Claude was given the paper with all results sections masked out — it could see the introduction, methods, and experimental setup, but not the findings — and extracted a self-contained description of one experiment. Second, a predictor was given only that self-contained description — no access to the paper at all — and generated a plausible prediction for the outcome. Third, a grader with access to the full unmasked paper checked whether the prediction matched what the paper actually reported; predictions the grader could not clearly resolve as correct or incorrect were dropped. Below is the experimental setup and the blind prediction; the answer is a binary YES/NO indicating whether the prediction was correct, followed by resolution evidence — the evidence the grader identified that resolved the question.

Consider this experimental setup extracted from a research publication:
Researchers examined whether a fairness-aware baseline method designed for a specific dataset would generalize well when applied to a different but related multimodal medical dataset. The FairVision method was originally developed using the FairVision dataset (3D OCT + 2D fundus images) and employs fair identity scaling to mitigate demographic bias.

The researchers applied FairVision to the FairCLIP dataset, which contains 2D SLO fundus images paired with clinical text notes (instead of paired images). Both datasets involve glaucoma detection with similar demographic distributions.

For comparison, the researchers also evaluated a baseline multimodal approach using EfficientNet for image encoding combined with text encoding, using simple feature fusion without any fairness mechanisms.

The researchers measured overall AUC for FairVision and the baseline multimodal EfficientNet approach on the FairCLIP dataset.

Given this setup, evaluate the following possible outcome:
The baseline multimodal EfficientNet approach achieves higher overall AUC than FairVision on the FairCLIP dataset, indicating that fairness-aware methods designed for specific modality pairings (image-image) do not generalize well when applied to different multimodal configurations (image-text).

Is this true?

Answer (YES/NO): YES